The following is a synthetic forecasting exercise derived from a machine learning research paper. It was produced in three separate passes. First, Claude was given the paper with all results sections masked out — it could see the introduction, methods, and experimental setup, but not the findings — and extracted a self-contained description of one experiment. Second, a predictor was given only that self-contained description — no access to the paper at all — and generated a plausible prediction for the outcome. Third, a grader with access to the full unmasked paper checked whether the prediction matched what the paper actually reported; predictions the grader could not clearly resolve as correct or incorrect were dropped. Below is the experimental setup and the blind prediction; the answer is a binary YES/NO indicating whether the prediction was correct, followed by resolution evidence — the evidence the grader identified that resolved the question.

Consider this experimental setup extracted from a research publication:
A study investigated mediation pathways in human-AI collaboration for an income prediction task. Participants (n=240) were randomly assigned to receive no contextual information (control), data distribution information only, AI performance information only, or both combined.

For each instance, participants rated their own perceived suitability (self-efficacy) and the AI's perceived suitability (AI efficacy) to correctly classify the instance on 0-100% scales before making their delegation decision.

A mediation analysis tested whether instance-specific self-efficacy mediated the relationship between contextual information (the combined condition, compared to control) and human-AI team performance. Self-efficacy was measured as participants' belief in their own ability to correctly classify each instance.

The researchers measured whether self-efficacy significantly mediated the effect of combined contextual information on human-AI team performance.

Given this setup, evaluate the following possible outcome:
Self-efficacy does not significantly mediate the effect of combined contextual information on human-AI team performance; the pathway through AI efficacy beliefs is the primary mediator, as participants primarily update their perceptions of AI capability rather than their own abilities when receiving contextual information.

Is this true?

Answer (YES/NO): YES